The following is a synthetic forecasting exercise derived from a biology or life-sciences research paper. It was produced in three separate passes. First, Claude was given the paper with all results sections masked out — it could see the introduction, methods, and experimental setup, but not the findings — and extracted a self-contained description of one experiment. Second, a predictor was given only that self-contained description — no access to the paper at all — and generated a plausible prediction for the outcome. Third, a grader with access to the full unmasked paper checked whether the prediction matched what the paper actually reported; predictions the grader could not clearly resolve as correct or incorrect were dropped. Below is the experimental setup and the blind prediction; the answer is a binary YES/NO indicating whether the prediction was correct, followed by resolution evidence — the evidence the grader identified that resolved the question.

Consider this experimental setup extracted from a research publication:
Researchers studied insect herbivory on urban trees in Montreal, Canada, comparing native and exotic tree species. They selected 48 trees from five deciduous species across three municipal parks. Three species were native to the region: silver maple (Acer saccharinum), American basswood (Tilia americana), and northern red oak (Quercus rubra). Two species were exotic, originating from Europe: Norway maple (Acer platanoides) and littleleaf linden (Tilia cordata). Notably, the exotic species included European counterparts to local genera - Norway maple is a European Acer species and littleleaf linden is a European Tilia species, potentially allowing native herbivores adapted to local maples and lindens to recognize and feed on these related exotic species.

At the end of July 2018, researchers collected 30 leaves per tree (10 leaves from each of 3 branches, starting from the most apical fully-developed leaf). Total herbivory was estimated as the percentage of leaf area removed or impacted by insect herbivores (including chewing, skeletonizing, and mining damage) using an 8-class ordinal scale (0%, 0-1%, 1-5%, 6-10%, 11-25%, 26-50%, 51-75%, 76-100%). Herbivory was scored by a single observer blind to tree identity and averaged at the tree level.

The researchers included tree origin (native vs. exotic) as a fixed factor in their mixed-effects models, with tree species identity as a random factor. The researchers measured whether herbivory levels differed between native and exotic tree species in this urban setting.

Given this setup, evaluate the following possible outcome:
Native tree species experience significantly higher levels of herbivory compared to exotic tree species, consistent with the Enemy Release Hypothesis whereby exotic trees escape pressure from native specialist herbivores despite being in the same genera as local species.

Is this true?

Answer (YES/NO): NO